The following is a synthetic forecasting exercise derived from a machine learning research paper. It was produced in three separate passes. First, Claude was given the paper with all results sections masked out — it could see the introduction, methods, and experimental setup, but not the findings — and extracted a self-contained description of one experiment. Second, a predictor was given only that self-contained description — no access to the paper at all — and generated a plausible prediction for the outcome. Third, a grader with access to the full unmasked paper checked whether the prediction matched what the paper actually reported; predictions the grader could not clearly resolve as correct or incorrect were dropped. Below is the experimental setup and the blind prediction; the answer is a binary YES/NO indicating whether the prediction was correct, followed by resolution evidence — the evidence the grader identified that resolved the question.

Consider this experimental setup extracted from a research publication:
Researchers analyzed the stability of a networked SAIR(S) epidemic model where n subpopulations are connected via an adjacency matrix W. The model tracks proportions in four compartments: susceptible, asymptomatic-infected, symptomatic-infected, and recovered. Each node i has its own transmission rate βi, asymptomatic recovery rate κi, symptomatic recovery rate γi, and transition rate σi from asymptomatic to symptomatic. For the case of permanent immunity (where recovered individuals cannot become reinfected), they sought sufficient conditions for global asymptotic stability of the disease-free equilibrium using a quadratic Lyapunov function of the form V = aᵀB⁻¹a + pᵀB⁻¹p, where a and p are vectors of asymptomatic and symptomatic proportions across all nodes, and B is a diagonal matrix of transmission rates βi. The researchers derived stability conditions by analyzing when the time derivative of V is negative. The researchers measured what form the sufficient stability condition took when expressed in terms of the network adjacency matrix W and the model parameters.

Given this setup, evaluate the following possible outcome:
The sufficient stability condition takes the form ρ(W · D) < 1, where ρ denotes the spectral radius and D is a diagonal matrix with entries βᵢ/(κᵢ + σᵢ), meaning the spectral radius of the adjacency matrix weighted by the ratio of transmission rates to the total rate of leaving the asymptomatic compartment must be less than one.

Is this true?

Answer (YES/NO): NO